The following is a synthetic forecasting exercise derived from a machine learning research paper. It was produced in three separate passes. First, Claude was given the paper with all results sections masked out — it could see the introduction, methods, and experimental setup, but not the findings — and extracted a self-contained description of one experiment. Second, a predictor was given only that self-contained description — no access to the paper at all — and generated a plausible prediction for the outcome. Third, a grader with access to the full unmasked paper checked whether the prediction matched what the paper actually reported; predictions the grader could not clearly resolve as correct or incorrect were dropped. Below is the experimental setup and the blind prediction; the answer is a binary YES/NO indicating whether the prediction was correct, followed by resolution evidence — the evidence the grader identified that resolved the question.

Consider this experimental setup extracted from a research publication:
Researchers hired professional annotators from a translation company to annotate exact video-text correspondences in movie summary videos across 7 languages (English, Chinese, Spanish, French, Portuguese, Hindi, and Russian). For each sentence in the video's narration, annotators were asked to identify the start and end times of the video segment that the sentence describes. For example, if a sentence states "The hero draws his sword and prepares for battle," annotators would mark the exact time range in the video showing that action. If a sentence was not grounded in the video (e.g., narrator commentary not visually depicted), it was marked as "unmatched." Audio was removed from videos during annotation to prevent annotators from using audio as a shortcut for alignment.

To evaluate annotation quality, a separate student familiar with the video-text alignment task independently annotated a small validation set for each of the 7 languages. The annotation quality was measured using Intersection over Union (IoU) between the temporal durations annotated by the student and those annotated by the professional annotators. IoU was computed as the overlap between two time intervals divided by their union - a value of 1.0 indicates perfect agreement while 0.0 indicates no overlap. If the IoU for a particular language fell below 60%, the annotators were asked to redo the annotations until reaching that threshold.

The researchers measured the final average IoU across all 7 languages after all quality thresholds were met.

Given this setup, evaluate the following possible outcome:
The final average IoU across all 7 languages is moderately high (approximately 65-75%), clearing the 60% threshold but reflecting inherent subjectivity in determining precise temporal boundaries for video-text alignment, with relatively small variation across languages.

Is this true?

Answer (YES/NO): NO